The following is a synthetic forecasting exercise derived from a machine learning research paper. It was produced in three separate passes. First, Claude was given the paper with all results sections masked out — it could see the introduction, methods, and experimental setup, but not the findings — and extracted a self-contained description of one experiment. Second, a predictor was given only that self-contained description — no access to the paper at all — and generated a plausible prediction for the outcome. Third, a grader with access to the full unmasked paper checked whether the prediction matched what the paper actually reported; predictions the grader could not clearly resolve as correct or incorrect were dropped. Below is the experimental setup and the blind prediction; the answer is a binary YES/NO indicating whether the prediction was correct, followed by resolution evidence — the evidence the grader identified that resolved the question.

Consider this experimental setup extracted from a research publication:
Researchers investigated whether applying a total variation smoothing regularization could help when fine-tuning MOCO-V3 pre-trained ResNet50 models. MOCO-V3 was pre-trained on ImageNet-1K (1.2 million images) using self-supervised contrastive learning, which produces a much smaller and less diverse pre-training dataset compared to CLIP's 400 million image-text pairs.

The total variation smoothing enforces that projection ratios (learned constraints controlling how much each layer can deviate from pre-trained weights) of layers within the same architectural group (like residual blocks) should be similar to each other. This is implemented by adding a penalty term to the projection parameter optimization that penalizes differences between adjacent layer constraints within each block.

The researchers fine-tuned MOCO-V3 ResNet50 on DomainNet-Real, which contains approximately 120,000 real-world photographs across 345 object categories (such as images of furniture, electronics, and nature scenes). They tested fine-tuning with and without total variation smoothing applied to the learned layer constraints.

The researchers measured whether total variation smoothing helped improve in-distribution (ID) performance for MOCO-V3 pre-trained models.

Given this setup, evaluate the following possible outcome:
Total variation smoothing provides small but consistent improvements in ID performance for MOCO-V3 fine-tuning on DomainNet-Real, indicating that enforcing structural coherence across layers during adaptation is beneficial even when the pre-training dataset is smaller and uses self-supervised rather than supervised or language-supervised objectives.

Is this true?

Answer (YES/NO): YES